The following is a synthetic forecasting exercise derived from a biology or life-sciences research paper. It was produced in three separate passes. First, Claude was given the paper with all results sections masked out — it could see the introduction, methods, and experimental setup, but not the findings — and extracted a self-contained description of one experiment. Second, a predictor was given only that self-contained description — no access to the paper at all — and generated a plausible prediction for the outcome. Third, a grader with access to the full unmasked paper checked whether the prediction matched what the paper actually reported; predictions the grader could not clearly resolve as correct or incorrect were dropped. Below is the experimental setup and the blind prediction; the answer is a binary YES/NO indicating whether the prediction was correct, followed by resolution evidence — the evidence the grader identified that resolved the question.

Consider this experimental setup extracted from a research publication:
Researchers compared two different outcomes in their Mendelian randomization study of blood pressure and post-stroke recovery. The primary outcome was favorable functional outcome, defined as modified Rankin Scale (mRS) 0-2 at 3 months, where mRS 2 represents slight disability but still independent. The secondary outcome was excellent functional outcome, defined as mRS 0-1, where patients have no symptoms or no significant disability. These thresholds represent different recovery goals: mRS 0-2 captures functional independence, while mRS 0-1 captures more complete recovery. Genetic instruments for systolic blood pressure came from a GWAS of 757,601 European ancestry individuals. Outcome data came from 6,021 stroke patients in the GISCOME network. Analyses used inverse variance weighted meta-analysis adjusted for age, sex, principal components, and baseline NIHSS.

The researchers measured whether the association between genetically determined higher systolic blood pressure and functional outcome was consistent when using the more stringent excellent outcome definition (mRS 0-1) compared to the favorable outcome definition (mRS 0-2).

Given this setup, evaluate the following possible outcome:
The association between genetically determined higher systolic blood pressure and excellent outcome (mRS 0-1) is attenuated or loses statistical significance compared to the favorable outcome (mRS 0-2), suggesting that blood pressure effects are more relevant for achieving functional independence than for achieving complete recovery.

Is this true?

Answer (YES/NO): NO